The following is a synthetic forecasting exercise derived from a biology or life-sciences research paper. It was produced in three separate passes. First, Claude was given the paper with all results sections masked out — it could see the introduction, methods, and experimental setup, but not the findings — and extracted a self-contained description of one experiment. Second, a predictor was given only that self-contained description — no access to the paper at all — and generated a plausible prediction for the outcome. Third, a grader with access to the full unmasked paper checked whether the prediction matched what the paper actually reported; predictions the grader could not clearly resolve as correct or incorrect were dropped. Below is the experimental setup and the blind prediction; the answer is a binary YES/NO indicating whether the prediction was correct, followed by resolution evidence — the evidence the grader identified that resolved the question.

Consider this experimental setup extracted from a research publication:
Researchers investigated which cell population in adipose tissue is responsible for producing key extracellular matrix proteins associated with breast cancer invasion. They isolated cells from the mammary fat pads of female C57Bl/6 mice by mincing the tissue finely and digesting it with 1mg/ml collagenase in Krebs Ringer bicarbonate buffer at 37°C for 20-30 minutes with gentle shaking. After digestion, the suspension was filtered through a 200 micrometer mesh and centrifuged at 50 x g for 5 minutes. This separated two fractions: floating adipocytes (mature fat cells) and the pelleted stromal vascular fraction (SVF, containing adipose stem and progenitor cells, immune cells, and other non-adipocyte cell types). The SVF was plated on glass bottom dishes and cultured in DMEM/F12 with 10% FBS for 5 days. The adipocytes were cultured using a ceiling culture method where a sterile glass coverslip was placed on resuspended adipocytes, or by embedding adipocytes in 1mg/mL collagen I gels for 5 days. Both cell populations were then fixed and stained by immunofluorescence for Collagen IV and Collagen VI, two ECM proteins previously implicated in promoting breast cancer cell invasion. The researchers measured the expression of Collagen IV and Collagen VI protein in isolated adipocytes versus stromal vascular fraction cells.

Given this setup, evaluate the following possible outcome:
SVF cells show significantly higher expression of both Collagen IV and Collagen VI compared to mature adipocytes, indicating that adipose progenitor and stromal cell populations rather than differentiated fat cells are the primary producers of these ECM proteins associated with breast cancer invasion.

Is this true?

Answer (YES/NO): NO